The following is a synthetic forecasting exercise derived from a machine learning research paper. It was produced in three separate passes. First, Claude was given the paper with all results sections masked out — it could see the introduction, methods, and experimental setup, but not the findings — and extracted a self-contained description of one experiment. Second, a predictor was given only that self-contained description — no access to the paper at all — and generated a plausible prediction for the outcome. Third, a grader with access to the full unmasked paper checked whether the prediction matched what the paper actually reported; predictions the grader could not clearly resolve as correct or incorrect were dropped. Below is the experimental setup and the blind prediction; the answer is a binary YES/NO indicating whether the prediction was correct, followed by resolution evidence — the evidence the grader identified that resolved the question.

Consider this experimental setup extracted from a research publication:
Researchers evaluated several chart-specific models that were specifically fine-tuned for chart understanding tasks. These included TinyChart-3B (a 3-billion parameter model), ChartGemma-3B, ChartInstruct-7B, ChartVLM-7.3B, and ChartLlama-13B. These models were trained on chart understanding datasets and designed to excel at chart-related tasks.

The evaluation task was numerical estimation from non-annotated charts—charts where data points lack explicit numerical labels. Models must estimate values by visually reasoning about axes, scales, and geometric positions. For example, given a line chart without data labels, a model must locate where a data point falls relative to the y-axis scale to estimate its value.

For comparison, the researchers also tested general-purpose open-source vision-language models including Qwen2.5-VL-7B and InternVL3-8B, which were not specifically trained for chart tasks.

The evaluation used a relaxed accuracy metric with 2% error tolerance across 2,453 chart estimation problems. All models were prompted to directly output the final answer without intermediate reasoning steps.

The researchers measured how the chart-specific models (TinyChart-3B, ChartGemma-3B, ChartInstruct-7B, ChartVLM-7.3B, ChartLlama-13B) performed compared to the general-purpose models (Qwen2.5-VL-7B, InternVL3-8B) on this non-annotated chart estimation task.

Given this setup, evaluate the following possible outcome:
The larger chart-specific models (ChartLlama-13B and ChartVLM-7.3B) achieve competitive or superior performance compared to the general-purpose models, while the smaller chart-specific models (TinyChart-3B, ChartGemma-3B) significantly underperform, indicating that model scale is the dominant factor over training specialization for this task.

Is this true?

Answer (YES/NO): NO